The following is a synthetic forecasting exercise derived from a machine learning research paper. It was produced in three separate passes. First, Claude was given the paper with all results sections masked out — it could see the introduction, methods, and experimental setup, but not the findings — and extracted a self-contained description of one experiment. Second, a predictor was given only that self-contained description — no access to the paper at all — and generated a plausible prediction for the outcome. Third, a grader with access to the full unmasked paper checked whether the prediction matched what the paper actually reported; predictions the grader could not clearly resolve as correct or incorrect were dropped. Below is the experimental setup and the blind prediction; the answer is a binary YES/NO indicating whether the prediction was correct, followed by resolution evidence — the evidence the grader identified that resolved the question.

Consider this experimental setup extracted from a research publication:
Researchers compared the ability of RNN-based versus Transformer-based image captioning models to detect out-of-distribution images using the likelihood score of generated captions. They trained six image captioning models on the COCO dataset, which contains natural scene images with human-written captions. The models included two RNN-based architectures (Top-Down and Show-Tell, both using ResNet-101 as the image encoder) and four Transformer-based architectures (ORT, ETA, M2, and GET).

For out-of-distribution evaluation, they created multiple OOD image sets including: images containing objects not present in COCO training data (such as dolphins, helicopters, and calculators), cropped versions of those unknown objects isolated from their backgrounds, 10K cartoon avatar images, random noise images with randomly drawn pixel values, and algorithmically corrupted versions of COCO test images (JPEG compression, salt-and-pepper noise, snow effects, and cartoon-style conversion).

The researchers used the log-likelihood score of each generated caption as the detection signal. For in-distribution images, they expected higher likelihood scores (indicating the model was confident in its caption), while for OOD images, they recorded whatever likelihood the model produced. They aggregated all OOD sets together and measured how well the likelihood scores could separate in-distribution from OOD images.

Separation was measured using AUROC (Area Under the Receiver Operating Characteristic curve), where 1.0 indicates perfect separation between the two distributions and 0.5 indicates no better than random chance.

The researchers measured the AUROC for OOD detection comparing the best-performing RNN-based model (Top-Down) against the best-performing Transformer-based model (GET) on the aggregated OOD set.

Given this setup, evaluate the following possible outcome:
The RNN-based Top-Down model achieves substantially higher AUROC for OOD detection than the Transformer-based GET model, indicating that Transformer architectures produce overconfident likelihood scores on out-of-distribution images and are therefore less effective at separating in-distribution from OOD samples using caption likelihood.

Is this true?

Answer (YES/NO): NO